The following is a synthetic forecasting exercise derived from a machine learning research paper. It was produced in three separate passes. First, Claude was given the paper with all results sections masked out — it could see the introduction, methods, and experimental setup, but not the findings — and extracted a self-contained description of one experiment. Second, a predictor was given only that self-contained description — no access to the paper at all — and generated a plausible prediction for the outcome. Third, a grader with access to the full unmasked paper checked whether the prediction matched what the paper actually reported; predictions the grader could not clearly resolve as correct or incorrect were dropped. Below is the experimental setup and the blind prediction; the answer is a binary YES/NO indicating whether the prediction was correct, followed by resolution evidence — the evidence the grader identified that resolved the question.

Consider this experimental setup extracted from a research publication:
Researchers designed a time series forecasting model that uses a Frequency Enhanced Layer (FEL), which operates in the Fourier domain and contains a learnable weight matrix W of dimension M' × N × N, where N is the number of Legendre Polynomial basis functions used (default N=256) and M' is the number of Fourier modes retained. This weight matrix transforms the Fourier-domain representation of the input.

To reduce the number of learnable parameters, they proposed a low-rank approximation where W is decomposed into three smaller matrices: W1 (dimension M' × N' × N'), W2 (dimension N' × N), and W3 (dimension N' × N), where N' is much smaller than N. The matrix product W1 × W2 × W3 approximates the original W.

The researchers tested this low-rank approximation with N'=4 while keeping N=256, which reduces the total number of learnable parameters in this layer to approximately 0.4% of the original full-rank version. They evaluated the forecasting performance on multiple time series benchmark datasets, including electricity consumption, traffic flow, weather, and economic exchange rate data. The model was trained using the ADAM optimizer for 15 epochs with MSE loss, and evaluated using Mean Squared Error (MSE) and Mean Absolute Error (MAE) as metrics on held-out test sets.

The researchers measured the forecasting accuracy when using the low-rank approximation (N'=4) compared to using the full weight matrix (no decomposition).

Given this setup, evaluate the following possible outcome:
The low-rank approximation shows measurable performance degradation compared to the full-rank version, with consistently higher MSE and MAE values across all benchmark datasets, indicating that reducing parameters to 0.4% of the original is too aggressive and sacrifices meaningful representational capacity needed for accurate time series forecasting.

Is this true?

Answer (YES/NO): NO